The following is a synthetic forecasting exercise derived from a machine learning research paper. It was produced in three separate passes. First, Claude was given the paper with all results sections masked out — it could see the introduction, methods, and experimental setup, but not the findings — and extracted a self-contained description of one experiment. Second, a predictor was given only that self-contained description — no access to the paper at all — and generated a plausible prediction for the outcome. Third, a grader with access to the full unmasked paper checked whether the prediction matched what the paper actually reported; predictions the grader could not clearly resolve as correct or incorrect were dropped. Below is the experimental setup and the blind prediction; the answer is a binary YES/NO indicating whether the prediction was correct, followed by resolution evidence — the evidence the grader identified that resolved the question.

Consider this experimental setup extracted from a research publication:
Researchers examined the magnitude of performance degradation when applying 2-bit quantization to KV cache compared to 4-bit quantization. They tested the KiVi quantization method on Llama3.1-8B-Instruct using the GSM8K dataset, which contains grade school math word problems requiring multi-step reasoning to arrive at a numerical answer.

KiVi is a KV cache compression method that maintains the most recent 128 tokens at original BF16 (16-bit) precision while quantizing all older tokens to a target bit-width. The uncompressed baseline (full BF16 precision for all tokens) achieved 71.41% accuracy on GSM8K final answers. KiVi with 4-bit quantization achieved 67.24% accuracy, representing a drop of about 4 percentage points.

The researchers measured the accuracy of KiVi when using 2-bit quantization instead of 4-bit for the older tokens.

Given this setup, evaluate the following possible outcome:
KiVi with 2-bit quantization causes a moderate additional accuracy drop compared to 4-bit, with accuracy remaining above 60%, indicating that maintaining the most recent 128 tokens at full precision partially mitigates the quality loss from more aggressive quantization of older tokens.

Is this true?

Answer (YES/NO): NO